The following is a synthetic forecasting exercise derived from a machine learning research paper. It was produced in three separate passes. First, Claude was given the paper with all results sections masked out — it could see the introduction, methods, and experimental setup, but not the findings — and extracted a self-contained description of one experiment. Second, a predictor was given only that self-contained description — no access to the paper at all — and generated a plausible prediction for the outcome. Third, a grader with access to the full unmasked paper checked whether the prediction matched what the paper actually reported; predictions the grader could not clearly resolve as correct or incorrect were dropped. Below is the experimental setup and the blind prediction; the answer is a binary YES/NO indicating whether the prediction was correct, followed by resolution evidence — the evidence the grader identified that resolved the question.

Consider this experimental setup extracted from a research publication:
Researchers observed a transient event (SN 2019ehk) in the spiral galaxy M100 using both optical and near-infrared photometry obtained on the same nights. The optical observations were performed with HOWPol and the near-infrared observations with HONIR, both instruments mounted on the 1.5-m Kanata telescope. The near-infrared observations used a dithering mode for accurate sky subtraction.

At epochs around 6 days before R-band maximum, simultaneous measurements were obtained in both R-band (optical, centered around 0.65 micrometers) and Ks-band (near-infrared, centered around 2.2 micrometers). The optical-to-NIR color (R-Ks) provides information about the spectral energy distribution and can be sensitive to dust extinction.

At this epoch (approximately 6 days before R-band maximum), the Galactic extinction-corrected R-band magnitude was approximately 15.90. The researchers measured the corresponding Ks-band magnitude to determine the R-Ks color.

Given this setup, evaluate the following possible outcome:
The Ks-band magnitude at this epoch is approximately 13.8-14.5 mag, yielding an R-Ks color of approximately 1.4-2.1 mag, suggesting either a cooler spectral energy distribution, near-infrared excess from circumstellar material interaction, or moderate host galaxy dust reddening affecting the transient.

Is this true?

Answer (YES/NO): YES